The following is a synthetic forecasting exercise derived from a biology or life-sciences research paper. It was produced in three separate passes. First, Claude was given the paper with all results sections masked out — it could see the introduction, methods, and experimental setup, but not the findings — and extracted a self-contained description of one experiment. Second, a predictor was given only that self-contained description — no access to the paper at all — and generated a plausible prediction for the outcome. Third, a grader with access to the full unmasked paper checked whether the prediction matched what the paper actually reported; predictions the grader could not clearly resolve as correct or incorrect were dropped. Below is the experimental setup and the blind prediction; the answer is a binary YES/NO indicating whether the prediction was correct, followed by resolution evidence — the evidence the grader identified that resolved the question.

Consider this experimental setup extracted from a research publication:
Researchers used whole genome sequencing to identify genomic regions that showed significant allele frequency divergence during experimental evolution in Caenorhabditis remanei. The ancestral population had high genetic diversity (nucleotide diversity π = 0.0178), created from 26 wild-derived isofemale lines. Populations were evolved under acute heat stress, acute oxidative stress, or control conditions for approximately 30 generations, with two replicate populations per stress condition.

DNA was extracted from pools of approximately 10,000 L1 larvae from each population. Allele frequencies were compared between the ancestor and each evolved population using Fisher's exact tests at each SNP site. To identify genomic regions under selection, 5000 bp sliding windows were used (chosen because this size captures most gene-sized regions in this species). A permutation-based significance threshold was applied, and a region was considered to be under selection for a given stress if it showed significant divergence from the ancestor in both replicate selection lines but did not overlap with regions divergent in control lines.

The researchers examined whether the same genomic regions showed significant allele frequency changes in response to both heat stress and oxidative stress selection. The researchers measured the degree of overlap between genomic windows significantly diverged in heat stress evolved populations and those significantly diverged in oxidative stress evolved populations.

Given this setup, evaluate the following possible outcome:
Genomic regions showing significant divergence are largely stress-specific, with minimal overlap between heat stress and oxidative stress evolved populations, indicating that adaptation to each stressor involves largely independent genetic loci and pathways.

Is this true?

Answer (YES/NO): YES